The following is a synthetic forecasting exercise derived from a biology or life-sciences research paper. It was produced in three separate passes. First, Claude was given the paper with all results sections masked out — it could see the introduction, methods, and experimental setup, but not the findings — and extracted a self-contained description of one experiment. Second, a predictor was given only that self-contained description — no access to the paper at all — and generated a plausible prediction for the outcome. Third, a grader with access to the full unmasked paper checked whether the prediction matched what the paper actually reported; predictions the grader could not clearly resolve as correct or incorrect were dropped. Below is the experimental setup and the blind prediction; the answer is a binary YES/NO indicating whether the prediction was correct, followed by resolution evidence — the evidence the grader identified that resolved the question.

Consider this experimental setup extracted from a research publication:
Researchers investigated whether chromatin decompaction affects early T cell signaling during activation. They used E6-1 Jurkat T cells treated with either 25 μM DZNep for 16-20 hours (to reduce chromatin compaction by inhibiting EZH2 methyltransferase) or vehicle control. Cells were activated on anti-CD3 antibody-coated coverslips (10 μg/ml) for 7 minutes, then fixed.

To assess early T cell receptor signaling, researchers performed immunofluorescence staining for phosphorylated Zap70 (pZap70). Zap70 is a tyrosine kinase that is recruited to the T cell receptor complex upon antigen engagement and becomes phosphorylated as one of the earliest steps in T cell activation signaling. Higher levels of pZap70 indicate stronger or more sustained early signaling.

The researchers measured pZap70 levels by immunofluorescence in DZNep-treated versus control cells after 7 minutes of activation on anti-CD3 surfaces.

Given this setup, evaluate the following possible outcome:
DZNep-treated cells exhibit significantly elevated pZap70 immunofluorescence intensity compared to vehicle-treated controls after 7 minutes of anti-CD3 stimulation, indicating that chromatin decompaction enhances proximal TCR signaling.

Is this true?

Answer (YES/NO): NO